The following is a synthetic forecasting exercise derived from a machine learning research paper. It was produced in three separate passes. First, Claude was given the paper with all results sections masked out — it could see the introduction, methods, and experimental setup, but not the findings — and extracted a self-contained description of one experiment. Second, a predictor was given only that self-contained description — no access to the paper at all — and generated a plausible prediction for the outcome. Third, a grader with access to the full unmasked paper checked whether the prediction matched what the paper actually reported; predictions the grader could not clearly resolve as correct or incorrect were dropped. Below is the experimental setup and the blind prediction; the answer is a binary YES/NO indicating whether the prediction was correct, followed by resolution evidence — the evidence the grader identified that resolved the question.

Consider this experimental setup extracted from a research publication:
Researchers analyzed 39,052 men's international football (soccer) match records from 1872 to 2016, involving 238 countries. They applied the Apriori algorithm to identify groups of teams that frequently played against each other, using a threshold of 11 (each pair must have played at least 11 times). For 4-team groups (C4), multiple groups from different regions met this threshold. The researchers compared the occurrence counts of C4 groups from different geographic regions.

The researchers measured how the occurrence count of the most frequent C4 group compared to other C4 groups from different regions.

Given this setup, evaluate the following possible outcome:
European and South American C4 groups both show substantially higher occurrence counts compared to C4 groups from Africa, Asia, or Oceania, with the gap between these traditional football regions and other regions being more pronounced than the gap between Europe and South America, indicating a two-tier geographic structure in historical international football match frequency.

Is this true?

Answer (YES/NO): NO